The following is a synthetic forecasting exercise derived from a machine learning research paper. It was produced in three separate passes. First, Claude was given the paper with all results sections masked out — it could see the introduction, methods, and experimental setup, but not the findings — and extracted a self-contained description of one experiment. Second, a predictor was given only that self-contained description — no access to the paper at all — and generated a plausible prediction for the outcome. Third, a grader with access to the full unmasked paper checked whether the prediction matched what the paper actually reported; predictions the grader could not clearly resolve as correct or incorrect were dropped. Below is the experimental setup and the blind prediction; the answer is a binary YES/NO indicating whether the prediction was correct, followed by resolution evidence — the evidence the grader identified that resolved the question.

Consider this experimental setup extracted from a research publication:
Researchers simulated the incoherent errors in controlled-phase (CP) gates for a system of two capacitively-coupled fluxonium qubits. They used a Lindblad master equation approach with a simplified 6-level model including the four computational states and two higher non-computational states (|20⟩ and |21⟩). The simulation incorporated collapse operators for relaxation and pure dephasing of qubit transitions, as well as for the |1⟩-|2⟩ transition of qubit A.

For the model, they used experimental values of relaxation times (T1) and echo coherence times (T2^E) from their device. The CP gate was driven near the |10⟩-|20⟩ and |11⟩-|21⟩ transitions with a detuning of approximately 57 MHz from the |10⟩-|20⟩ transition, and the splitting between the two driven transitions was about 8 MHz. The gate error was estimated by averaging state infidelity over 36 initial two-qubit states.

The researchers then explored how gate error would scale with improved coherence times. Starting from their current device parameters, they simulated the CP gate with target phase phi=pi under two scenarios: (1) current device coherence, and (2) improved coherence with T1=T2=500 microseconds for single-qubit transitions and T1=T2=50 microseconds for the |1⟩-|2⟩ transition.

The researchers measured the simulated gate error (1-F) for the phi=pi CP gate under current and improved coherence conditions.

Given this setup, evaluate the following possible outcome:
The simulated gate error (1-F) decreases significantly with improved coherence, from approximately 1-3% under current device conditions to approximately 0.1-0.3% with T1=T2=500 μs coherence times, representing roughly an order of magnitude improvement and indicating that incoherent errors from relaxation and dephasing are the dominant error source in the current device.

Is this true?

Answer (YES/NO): NO